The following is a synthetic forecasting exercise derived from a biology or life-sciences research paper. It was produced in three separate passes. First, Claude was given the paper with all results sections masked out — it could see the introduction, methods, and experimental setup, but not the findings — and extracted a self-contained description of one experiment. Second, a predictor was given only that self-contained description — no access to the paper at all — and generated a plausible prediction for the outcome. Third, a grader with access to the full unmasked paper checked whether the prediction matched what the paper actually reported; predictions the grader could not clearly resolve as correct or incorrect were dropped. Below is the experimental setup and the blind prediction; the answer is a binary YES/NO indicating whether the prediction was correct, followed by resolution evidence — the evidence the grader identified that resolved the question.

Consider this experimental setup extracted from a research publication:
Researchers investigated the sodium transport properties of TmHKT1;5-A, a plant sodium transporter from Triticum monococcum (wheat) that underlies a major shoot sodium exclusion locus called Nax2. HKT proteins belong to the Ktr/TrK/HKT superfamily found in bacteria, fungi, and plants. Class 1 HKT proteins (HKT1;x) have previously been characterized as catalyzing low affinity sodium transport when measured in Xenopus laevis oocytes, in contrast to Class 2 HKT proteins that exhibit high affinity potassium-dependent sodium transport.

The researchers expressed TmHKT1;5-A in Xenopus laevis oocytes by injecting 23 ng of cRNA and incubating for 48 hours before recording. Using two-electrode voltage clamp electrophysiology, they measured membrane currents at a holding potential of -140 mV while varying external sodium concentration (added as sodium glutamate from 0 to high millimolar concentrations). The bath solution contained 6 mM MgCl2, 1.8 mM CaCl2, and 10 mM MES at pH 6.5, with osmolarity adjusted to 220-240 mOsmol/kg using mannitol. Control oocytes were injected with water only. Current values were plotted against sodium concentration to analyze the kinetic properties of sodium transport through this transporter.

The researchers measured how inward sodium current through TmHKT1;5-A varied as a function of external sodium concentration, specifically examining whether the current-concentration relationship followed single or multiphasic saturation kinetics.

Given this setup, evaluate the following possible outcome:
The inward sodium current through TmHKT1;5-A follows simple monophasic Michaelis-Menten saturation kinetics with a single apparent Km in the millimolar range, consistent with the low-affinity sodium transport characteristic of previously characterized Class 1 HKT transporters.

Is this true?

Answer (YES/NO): NO